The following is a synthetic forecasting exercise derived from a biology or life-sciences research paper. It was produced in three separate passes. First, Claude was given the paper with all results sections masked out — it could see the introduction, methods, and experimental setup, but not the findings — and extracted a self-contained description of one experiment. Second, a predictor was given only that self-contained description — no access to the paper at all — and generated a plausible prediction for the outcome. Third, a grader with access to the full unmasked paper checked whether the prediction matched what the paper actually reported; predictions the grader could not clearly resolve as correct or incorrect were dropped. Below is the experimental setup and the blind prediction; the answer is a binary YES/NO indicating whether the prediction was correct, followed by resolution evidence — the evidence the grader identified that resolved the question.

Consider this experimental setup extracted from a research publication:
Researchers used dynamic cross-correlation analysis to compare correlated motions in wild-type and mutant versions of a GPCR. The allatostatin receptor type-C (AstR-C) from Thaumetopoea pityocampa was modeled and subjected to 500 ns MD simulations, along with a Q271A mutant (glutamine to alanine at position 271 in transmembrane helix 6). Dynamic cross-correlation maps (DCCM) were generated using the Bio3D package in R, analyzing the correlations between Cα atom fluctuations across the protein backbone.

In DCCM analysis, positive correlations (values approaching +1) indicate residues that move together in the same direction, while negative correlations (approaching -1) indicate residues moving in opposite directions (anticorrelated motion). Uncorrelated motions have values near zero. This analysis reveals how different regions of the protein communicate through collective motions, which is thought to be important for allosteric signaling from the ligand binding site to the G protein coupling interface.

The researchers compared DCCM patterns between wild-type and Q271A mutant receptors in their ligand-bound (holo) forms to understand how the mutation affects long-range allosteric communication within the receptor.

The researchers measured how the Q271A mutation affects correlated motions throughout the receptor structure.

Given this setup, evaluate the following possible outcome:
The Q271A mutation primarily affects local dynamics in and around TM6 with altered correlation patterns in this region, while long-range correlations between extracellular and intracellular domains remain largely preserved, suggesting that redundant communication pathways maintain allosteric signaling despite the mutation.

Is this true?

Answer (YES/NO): NO